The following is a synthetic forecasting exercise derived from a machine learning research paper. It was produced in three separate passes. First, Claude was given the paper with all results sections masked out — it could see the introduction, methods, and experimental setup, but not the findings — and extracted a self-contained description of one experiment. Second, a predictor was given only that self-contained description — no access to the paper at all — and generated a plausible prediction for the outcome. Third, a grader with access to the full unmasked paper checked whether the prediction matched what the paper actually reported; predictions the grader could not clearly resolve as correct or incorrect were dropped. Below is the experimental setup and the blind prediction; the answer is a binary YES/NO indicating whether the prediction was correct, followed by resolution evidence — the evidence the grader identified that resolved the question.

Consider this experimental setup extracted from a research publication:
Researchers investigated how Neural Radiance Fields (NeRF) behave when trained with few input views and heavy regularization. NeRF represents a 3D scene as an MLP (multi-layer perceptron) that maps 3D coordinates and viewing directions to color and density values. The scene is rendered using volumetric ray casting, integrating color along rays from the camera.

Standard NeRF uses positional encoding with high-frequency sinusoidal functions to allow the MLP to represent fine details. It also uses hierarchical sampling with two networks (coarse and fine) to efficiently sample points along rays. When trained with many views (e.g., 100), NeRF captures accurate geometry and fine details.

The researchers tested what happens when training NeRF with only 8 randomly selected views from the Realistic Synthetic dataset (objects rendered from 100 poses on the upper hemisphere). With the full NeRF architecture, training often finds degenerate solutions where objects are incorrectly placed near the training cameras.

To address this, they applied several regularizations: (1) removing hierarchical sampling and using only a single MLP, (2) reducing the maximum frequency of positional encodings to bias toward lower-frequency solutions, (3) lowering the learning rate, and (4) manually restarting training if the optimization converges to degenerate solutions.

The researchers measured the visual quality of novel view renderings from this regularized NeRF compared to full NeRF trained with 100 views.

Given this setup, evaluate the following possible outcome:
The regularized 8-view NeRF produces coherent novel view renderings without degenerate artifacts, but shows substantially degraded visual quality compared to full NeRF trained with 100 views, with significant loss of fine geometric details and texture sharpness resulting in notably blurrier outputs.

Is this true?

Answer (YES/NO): YES